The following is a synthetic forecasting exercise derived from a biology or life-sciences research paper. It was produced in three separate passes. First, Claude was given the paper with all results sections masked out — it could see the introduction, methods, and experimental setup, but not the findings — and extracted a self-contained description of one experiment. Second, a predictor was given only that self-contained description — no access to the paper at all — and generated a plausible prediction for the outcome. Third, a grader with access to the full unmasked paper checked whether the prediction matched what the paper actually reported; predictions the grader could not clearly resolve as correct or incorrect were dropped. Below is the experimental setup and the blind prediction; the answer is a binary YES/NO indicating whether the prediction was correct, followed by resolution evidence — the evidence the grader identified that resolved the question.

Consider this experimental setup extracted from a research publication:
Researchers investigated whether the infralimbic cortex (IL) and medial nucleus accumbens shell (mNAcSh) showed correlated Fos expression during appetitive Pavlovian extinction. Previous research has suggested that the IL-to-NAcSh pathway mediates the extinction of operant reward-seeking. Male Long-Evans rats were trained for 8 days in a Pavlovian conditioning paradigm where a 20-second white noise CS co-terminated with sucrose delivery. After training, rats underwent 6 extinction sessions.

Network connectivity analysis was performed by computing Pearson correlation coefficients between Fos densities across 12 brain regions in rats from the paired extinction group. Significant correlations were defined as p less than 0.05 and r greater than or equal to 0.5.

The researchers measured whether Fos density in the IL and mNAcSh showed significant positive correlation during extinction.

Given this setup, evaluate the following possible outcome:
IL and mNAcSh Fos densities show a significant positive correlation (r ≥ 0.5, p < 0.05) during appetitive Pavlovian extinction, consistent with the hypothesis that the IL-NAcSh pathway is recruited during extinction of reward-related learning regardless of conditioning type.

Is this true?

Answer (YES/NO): NO